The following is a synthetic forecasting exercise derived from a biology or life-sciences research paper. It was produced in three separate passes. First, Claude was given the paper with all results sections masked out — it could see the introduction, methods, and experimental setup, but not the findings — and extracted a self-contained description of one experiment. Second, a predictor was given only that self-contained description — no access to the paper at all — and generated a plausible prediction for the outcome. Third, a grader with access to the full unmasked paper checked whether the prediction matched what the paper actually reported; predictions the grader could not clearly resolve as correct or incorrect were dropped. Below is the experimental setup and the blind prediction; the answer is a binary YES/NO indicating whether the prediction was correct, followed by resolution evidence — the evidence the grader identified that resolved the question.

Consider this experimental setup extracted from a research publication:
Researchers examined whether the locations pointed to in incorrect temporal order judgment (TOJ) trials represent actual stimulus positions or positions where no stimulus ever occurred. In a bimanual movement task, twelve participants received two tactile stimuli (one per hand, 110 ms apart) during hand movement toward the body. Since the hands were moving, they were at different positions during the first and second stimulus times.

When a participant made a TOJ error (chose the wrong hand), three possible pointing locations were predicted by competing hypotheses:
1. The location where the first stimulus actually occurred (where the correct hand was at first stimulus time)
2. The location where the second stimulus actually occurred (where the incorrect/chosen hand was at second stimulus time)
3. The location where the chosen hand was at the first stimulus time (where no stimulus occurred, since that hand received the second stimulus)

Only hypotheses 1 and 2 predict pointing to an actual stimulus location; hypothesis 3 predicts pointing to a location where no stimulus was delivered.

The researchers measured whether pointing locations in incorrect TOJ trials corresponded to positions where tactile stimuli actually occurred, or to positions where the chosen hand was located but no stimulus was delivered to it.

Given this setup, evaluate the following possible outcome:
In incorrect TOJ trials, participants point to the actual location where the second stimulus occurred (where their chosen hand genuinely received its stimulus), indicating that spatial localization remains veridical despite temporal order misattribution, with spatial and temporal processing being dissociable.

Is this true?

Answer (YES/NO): NO